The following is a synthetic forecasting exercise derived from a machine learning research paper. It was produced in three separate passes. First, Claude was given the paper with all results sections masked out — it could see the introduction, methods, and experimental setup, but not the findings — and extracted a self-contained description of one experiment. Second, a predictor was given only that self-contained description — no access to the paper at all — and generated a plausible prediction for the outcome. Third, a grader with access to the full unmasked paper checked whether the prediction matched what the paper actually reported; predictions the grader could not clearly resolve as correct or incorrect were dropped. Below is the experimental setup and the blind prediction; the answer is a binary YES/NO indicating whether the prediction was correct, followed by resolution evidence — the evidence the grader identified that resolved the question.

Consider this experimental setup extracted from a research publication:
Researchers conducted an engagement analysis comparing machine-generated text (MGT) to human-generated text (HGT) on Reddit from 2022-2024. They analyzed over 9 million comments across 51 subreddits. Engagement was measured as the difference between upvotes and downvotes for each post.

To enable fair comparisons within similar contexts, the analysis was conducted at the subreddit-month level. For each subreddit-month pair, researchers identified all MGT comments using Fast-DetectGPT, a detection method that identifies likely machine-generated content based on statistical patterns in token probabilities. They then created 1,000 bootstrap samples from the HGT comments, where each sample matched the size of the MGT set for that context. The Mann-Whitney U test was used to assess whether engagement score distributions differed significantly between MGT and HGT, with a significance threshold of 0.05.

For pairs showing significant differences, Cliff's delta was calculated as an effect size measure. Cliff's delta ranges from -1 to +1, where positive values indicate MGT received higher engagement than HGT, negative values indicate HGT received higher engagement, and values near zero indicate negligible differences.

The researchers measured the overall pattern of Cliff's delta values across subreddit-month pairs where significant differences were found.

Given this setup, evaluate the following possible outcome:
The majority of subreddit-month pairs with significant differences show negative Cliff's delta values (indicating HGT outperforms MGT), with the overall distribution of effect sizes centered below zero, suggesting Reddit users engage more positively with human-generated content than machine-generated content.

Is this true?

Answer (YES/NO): NO